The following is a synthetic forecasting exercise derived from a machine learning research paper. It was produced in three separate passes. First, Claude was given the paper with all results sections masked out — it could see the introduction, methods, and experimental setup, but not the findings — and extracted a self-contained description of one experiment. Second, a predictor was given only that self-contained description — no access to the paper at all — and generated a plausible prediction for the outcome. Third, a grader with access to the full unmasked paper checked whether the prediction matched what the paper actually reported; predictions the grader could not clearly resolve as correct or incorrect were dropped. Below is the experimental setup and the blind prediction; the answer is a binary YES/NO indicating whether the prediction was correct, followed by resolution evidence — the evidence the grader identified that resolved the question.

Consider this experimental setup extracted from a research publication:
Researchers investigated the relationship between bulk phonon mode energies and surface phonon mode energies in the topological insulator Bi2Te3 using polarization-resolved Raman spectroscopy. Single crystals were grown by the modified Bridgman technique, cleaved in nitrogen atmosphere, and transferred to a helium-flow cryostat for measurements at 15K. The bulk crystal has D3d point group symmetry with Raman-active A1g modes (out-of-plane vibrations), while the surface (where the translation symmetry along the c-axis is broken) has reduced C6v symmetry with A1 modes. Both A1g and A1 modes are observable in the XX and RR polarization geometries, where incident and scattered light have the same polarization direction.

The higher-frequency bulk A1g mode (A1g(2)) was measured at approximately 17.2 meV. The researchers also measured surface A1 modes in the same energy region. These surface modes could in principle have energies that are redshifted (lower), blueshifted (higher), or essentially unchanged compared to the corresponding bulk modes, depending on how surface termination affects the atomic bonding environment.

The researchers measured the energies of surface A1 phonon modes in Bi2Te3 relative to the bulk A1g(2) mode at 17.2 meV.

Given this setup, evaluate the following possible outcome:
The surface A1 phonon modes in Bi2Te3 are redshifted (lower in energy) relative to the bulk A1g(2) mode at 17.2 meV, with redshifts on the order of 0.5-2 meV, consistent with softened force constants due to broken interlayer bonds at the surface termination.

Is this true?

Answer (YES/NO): YES